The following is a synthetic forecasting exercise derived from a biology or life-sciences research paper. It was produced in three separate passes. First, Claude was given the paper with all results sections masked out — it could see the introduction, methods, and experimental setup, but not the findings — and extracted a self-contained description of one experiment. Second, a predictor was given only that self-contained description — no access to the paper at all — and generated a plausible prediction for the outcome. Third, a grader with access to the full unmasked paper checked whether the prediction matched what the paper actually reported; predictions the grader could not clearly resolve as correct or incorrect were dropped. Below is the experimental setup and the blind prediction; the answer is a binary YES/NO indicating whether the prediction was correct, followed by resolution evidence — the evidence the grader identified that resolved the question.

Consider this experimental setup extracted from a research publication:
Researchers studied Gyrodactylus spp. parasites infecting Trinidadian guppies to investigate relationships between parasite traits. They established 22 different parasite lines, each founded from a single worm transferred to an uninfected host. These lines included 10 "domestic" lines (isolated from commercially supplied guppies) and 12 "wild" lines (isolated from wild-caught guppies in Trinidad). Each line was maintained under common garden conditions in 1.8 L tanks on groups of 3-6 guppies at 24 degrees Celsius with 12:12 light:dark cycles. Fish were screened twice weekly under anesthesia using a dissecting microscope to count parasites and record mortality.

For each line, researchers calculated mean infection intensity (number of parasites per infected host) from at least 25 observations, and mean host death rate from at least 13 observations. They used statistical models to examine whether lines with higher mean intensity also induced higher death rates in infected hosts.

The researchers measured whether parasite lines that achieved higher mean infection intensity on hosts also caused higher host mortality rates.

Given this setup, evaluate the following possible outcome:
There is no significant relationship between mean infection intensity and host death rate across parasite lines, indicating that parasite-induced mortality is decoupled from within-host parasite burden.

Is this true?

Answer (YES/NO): NO